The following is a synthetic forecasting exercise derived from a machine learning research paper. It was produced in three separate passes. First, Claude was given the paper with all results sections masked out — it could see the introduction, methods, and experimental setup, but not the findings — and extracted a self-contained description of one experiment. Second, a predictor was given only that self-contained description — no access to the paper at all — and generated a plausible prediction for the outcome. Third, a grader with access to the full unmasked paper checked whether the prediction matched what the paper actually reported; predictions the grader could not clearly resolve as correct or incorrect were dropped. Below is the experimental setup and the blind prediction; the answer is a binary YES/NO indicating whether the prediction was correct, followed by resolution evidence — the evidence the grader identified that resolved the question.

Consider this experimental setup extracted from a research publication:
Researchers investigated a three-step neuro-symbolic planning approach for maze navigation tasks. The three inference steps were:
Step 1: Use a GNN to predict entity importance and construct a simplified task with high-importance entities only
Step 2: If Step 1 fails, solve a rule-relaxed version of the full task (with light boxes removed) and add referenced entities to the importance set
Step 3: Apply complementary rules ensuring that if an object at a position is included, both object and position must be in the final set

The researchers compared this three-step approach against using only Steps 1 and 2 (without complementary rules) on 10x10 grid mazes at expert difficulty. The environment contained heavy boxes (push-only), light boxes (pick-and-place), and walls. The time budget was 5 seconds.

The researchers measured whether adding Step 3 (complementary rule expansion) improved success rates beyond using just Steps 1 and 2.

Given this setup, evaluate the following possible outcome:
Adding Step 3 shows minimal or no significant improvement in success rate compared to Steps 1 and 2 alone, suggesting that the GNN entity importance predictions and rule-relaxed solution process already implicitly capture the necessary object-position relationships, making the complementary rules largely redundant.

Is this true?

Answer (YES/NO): NO